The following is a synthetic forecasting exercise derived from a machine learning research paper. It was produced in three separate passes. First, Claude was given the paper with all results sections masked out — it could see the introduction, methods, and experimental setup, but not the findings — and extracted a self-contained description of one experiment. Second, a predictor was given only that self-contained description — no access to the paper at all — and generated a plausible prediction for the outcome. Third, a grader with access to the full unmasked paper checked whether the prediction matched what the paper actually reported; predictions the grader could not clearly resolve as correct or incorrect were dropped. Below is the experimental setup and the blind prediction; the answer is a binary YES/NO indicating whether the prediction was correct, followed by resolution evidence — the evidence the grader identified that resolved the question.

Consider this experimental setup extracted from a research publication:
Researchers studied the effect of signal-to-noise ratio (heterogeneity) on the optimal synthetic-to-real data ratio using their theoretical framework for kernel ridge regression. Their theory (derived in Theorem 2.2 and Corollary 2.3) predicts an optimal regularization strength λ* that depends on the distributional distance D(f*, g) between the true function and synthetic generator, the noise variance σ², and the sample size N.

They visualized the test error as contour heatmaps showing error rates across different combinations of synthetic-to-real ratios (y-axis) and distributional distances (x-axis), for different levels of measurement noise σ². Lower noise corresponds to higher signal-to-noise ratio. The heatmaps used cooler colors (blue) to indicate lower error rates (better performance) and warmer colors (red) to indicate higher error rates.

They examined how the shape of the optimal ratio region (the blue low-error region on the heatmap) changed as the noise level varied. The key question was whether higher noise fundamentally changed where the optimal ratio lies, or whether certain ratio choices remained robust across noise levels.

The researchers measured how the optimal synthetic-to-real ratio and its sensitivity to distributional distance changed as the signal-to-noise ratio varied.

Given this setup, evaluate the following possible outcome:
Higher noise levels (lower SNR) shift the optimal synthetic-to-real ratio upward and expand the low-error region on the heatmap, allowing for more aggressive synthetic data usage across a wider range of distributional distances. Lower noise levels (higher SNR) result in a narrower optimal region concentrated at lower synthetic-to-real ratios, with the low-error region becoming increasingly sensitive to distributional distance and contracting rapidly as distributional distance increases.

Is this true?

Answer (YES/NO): NO